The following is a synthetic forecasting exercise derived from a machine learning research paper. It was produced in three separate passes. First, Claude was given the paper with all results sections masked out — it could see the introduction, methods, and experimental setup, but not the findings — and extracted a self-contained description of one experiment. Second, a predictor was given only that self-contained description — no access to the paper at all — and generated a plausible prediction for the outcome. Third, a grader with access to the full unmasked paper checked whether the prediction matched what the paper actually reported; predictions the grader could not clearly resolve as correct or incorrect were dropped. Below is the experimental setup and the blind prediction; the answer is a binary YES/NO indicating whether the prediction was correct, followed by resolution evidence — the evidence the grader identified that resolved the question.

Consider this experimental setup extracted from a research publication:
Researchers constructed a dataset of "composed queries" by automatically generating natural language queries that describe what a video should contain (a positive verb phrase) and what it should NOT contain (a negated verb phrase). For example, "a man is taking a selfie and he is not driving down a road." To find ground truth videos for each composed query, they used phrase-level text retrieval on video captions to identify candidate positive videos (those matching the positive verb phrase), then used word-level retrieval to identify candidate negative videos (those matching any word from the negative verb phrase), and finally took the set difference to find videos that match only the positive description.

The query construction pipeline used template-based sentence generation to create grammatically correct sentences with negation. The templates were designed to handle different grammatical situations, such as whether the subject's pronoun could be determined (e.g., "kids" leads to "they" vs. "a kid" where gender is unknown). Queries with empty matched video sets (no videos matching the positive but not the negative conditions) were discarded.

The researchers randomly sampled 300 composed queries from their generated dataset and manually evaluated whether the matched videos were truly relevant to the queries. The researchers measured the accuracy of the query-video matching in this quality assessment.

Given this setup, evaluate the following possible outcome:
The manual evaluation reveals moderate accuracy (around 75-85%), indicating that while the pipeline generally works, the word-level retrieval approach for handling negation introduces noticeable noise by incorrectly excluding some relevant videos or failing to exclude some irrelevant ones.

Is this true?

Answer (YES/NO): NO